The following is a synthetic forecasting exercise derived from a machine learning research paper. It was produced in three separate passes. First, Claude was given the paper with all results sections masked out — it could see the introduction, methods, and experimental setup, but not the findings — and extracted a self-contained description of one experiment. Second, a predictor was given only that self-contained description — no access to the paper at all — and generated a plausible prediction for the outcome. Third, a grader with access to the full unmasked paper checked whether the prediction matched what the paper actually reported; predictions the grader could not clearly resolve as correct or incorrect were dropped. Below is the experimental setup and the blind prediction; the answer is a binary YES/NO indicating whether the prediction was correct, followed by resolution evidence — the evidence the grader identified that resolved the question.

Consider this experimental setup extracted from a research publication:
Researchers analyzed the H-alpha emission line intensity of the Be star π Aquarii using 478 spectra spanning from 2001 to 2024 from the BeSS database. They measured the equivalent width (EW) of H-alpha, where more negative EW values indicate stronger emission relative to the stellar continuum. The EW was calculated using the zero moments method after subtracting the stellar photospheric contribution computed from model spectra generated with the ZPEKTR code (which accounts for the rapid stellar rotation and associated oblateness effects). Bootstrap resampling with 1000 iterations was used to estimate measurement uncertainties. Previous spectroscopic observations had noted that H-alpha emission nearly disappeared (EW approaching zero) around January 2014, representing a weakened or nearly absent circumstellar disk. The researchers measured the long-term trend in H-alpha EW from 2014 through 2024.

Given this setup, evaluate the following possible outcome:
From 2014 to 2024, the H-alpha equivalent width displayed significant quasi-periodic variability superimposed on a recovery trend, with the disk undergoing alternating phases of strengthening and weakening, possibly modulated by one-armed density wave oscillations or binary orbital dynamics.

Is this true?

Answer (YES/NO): NO